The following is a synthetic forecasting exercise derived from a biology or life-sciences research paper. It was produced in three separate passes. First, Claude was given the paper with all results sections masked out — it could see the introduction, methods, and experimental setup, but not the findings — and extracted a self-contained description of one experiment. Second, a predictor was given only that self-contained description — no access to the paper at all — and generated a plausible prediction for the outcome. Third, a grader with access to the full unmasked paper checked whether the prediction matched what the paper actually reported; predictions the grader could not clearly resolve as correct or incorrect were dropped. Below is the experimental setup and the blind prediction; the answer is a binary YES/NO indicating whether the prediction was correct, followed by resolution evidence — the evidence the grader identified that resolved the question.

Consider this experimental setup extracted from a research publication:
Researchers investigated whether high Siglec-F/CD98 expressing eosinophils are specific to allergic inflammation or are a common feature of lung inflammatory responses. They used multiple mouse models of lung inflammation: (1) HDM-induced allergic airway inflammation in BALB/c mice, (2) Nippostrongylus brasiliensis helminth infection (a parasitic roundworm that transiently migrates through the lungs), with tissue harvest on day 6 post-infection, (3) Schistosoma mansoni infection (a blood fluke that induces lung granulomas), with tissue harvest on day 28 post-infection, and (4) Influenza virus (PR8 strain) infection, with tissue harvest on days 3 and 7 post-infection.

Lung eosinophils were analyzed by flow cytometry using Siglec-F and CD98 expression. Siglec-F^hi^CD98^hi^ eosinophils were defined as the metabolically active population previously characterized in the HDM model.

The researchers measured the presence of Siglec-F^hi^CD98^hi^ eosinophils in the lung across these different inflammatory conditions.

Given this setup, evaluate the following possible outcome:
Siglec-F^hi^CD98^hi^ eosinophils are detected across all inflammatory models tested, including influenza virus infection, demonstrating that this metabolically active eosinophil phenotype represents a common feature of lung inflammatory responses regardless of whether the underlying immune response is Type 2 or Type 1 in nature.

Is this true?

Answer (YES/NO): YES